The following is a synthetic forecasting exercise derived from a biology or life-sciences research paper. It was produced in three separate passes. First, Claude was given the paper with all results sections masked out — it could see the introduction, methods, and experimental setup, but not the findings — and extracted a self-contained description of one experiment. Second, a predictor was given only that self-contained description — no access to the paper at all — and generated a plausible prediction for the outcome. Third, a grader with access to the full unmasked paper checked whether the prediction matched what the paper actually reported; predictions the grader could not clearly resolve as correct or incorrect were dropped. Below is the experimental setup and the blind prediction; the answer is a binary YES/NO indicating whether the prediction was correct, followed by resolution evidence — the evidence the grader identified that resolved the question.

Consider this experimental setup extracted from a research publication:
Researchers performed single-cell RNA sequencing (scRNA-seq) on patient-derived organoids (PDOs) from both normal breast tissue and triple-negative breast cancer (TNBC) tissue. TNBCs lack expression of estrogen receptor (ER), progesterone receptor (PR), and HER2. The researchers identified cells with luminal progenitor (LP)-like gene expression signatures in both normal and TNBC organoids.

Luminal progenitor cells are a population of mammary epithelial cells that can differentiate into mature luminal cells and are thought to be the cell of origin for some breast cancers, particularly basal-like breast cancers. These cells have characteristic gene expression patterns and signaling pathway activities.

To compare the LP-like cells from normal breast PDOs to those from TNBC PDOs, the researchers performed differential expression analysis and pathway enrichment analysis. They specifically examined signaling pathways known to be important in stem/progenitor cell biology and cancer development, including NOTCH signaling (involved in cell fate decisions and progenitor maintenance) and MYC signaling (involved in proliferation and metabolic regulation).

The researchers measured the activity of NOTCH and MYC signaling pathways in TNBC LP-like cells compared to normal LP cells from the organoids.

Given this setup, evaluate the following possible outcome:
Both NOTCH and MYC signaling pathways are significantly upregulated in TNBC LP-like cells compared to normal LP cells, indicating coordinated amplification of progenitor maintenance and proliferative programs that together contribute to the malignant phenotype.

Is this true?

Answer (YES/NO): YES